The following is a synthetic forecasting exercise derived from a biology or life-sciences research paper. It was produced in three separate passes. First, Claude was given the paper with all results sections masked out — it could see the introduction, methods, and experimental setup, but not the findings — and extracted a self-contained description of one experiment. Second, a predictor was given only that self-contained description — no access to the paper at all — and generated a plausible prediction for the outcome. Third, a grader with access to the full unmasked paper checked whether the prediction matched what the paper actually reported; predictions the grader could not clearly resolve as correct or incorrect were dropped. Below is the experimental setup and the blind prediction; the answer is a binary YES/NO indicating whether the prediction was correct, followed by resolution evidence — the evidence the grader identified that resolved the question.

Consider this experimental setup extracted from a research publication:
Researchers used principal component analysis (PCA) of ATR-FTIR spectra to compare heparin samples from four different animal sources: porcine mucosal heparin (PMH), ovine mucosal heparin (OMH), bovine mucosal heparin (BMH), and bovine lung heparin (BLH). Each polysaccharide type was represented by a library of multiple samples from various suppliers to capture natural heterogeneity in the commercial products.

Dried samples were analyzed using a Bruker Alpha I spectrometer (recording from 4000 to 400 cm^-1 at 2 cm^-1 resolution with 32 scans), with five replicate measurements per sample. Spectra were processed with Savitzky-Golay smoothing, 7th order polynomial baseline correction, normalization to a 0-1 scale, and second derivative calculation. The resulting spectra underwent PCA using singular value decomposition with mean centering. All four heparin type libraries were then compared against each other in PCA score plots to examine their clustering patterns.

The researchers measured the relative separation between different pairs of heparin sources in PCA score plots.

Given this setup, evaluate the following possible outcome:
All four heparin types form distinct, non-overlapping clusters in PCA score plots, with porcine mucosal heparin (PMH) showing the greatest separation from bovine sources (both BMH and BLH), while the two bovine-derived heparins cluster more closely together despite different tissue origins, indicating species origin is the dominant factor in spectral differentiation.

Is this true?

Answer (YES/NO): NO